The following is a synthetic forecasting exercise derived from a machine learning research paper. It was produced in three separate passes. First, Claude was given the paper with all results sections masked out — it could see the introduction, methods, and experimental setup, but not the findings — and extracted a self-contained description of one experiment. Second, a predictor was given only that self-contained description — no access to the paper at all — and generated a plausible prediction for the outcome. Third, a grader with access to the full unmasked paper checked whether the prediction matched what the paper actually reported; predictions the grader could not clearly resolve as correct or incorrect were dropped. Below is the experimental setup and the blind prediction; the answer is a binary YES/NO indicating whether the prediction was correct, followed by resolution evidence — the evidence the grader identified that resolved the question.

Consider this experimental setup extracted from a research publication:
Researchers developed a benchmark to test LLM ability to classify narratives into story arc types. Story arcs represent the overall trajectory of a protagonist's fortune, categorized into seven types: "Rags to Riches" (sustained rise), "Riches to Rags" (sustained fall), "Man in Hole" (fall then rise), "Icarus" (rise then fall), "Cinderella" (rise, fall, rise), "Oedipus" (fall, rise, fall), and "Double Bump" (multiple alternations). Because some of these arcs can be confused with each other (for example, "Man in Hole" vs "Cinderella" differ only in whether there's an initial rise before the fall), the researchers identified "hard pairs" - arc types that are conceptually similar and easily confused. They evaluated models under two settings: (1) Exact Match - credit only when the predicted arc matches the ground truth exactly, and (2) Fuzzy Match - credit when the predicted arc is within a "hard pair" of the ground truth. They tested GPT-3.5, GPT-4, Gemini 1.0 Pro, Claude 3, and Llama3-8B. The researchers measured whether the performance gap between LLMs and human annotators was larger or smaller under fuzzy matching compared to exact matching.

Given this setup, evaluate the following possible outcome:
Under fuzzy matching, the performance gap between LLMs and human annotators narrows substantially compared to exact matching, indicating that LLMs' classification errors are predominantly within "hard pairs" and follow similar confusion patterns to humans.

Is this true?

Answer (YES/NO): NO